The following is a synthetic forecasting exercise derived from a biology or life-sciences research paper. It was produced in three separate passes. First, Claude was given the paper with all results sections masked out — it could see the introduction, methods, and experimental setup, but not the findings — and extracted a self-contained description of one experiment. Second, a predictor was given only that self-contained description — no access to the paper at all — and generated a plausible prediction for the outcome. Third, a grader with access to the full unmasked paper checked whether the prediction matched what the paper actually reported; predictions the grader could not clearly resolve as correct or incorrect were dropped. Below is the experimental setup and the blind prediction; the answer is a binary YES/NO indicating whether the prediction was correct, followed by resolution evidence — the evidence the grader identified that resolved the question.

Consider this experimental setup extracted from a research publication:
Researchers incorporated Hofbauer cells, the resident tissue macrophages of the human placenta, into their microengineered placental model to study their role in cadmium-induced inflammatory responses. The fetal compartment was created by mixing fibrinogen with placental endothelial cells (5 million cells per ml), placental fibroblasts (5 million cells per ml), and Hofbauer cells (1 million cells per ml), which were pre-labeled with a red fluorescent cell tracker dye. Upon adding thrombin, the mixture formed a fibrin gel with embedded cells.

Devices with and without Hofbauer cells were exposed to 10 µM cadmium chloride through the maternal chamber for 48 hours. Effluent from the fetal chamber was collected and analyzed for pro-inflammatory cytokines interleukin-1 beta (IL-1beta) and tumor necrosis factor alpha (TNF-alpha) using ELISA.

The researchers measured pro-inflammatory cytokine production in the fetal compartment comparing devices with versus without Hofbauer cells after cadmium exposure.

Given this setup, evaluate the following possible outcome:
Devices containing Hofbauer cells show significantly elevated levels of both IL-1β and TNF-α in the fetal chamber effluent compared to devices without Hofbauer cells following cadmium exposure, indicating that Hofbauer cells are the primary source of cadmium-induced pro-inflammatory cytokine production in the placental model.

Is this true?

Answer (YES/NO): NO